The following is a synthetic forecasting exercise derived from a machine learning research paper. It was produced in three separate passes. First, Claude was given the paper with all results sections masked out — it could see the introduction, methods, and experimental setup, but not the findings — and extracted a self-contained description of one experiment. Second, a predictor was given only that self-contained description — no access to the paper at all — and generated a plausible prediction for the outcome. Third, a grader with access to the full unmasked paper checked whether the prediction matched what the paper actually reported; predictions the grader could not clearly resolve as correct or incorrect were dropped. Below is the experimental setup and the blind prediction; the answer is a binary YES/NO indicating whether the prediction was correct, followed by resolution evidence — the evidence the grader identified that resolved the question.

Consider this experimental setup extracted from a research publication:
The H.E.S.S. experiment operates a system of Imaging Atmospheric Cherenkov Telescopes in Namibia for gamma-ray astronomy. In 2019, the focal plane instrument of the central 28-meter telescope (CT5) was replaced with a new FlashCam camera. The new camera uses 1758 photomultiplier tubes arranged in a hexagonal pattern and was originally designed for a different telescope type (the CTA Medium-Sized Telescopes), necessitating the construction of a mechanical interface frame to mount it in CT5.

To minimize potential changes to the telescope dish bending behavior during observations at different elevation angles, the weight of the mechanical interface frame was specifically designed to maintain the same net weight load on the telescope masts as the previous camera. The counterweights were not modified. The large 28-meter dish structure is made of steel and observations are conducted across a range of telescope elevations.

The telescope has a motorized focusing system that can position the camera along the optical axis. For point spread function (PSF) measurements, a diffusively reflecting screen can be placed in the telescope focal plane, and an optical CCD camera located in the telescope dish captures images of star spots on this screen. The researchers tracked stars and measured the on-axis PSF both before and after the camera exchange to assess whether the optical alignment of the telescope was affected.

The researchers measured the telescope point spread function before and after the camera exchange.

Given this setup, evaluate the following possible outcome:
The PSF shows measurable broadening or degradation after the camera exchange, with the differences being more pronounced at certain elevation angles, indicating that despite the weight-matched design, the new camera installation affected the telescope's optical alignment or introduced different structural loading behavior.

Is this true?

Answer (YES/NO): NO